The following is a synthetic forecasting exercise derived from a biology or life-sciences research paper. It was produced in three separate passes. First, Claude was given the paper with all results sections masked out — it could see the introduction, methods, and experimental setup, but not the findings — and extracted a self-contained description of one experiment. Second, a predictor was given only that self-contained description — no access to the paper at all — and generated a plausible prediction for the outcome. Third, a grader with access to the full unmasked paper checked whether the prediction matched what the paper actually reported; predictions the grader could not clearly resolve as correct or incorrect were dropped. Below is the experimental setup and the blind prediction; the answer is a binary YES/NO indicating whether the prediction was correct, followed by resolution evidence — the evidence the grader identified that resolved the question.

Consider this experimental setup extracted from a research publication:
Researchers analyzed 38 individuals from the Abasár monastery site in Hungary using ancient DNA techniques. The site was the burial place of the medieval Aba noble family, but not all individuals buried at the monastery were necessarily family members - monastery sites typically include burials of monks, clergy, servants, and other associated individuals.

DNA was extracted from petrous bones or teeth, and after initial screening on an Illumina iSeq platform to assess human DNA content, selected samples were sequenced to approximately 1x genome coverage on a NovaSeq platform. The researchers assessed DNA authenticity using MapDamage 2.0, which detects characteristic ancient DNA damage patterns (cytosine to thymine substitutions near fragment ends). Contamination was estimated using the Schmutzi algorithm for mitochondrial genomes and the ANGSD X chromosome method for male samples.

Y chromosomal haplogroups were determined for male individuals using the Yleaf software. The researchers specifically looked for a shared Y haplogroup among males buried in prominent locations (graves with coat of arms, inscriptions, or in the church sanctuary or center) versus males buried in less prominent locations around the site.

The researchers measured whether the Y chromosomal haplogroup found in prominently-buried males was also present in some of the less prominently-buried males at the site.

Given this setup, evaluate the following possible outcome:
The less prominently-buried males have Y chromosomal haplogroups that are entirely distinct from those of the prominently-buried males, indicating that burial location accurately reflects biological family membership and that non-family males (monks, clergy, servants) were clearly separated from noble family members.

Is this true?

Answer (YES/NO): YES